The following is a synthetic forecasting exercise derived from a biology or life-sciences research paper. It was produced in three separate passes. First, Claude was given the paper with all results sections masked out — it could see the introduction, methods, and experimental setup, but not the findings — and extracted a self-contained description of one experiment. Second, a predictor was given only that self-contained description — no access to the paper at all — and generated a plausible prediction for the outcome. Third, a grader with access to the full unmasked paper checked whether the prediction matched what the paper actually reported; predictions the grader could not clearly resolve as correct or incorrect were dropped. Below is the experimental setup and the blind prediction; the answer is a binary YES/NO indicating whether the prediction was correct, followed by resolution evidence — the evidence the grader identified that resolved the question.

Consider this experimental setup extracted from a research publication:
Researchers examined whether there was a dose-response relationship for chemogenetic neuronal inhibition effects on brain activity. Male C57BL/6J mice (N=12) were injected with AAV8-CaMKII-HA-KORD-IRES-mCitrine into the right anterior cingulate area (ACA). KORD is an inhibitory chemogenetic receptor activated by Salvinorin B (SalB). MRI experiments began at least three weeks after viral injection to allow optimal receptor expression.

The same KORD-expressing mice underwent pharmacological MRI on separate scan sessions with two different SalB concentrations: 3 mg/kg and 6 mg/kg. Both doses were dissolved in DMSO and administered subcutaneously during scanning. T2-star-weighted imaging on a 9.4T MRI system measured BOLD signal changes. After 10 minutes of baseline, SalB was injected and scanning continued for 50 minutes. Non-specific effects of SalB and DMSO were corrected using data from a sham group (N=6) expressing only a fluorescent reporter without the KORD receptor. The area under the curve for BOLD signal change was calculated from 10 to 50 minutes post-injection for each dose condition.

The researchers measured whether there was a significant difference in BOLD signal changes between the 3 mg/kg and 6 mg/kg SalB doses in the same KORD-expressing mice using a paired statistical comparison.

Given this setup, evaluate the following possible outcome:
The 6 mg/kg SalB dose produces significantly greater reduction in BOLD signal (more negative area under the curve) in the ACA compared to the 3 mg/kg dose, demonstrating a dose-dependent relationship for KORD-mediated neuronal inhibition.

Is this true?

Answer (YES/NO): NO